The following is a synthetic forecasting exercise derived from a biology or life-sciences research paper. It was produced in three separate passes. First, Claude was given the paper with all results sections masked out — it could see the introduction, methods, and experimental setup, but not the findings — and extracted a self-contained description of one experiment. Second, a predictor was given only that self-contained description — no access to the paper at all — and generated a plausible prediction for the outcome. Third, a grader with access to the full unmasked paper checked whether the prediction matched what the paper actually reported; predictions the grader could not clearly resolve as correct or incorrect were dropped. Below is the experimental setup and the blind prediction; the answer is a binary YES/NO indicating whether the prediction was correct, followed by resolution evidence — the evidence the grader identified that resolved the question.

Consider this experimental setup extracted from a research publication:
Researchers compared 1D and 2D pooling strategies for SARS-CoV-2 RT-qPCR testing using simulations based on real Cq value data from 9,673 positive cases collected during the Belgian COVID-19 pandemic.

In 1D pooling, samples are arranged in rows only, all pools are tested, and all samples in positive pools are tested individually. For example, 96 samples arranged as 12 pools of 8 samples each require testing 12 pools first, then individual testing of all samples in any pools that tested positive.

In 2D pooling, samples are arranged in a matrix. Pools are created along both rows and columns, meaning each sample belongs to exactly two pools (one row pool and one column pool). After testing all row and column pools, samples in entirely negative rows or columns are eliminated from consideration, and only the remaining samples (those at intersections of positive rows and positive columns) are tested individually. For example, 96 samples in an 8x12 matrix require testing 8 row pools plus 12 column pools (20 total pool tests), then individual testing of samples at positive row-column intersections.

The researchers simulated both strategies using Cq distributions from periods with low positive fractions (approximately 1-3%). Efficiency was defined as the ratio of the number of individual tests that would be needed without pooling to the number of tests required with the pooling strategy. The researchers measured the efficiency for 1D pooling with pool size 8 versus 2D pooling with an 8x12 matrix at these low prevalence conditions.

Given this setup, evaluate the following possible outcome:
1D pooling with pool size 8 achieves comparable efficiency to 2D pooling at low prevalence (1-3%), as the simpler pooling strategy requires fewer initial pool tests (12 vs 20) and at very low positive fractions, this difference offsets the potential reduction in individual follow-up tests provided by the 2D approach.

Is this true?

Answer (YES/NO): NO